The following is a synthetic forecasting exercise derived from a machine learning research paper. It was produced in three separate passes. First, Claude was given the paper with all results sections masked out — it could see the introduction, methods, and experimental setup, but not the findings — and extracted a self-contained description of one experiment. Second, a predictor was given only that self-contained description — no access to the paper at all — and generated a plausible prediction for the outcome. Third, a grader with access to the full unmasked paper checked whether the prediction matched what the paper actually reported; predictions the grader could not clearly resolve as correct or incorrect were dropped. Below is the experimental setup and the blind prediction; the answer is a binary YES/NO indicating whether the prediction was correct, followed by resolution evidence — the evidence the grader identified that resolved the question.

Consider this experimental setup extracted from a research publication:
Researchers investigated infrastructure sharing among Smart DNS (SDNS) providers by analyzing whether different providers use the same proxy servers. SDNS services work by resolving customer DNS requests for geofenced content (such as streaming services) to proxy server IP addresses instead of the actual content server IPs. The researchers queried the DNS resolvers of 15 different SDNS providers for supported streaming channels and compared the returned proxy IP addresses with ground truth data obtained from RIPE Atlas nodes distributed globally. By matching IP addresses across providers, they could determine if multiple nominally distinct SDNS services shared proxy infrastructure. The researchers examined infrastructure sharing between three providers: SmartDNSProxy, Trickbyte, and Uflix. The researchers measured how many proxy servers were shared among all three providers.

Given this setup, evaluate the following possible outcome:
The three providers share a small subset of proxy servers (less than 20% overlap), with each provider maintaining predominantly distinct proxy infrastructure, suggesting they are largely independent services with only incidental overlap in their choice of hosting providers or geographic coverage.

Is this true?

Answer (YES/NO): NO